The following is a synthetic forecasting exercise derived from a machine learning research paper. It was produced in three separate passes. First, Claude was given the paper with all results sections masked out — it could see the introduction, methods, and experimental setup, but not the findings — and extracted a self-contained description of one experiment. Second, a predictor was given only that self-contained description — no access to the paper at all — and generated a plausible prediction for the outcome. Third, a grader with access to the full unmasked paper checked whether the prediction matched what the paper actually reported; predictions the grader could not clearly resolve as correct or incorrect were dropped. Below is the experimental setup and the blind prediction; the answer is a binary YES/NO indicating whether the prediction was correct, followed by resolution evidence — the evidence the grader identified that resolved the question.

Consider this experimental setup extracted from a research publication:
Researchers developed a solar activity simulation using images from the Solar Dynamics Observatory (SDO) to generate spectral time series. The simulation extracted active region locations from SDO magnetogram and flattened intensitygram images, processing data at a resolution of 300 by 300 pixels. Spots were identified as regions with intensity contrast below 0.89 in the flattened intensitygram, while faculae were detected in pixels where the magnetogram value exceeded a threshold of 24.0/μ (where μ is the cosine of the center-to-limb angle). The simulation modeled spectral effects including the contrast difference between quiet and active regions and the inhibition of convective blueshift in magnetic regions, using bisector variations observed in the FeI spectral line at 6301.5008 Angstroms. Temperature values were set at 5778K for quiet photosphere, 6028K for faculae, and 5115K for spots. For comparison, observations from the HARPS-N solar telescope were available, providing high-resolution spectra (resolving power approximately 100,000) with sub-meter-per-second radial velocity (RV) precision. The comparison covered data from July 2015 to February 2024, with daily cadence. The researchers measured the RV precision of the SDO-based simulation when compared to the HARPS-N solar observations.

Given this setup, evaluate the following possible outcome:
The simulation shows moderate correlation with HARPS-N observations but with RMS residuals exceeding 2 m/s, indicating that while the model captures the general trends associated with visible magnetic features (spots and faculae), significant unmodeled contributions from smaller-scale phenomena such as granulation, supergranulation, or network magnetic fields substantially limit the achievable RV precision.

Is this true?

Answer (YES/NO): NO